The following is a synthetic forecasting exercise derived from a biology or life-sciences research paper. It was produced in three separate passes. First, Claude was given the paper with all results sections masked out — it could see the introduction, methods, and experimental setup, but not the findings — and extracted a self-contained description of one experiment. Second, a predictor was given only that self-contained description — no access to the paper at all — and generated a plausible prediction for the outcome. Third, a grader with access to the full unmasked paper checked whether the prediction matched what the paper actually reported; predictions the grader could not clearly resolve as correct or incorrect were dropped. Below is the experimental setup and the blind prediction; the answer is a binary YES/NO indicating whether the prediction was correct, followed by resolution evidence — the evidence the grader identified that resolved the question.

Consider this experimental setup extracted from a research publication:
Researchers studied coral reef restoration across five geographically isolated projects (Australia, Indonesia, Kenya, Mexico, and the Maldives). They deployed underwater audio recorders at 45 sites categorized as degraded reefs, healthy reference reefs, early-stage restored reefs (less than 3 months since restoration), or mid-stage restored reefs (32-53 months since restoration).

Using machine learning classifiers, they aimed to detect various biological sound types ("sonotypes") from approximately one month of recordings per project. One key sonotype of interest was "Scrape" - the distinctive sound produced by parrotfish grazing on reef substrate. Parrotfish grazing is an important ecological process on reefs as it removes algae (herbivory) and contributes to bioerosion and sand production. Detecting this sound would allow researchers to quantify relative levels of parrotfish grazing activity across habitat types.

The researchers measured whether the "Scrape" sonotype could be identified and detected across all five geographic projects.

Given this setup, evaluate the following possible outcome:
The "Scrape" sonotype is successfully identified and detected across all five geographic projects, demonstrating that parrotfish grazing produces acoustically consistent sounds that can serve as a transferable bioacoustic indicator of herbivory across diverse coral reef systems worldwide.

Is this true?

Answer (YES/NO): NO